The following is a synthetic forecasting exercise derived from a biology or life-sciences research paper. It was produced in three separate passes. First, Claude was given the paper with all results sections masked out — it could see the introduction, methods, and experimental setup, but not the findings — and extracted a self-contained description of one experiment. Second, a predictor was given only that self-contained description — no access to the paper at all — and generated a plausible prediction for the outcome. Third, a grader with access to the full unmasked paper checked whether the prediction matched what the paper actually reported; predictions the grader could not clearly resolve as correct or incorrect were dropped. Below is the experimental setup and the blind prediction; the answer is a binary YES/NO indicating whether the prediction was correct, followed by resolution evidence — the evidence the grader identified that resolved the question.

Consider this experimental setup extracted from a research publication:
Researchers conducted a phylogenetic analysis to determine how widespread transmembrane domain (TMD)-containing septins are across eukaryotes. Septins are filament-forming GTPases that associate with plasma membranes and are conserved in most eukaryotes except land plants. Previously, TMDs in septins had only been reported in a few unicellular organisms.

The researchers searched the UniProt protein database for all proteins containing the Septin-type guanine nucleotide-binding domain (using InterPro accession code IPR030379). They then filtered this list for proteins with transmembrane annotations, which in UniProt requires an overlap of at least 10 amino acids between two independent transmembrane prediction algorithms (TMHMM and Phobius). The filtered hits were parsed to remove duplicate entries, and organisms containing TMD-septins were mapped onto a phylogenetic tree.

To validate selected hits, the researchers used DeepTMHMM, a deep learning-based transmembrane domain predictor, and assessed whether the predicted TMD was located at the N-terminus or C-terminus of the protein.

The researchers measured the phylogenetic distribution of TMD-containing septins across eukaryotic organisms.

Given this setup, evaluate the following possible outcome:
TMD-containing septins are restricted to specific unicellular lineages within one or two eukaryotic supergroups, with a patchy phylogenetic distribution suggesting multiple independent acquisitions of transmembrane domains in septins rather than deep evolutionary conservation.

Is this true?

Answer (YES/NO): NO